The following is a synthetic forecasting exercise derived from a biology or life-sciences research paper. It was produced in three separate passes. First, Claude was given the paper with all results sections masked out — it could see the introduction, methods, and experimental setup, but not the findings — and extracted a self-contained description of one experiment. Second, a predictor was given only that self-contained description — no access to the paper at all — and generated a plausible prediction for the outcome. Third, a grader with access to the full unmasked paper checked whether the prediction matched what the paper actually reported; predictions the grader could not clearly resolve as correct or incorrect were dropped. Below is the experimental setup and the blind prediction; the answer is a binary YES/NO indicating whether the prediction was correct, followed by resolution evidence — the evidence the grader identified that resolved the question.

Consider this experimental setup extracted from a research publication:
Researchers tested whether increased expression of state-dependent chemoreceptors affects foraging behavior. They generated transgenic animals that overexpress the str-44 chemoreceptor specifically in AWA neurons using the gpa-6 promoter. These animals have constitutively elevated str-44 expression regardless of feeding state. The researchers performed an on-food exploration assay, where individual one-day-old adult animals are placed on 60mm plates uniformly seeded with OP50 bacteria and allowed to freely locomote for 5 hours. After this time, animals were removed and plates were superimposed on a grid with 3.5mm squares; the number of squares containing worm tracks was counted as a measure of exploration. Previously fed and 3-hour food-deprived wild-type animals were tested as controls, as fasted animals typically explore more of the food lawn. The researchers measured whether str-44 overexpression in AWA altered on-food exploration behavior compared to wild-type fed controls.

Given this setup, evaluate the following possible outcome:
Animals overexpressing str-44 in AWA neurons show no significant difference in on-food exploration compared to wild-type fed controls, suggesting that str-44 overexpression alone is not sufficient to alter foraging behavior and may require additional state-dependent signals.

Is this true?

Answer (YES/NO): NO